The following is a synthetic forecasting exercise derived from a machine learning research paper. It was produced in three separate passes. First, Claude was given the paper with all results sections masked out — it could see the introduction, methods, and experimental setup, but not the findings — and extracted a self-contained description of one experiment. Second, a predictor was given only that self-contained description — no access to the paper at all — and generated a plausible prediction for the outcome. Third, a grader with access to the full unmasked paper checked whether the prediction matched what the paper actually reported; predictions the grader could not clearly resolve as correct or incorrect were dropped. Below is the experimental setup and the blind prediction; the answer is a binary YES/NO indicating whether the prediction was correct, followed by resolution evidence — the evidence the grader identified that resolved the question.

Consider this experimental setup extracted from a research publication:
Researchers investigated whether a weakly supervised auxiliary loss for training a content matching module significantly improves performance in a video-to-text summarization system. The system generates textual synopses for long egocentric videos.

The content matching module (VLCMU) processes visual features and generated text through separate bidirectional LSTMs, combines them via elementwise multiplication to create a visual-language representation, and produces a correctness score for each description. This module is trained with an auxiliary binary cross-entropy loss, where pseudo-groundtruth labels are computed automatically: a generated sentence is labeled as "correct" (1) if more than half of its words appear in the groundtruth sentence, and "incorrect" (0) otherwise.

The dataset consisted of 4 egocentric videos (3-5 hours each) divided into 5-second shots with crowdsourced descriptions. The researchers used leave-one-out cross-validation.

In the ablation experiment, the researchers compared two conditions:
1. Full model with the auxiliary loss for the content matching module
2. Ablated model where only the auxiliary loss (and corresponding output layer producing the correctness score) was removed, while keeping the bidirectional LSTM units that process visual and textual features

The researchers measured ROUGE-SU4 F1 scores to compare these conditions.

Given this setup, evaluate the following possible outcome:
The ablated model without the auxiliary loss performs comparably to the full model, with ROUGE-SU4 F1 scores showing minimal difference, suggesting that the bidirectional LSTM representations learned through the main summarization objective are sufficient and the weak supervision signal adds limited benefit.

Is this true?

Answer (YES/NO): YES